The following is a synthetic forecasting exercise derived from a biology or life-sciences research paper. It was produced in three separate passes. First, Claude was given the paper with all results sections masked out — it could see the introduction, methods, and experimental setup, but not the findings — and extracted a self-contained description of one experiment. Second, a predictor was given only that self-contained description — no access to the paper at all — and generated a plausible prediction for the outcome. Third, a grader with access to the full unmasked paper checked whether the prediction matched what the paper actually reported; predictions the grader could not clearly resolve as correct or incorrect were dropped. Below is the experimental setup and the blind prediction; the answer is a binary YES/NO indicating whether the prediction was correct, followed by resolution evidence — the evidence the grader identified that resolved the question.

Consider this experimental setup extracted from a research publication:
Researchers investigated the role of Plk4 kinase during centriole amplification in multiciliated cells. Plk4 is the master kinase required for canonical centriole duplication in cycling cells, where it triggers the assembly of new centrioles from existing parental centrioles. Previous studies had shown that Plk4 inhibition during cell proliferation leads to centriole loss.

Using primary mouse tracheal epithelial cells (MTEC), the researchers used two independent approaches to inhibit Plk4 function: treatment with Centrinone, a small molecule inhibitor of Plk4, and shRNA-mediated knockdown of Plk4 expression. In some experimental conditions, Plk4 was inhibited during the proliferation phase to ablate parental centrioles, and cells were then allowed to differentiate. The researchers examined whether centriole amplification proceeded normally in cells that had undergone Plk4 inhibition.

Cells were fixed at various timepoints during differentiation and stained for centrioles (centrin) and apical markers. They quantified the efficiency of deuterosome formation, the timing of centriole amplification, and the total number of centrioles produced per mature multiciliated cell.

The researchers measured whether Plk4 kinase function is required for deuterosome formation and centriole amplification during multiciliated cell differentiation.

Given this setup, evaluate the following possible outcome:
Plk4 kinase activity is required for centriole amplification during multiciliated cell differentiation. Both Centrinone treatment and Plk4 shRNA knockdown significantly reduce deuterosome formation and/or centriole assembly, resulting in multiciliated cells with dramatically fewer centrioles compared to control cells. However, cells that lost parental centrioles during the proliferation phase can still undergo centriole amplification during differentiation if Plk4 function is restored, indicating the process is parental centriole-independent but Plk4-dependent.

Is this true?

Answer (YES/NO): NO